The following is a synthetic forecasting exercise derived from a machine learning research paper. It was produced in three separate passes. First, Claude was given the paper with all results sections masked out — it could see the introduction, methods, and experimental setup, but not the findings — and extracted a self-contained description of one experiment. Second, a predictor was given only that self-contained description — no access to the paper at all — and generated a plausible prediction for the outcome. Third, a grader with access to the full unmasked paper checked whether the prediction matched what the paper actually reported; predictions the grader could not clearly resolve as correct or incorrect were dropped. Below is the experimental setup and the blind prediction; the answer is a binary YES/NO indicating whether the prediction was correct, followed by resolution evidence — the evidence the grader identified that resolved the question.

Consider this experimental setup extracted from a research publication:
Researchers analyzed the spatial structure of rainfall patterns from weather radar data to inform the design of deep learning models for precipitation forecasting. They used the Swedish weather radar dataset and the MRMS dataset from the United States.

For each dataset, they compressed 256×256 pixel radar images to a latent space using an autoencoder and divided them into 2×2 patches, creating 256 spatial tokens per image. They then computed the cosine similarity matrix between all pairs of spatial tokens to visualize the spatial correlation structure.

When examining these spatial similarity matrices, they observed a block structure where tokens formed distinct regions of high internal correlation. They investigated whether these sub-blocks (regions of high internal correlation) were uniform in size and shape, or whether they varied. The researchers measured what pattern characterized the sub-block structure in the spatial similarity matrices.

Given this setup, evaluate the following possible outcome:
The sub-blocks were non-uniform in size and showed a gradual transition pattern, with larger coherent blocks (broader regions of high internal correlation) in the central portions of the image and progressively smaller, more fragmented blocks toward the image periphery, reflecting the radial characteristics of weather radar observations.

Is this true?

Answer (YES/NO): NO